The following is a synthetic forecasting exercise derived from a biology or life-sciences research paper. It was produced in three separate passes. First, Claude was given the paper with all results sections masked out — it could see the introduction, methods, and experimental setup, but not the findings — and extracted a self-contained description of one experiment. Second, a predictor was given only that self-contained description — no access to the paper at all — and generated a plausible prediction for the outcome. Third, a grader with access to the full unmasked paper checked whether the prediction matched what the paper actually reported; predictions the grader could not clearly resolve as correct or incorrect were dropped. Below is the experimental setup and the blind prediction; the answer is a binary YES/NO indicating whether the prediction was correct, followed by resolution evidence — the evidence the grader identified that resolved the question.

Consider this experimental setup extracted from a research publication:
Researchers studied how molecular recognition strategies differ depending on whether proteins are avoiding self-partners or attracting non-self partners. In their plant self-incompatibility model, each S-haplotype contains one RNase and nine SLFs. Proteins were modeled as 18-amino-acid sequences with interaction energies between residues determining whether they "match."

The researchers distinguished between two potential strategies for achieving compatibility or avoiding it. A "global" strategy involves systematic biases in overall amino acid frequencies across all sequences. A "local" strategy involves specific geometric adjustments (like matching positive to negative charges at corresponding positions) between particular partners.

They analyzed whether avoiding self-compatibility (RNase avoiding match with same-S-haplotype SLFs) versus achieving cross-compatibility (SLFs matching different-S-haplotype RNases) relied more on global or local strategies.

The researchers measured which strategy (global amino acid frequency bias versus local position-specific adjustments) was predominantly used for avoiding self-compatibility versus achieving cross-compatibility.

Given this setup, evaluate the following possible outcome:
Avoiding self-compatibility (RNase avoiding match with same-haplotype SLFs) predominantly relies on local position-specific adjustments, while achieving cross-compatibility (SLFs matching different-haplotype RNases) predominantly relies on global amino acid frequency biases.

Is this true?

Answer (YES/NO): NO